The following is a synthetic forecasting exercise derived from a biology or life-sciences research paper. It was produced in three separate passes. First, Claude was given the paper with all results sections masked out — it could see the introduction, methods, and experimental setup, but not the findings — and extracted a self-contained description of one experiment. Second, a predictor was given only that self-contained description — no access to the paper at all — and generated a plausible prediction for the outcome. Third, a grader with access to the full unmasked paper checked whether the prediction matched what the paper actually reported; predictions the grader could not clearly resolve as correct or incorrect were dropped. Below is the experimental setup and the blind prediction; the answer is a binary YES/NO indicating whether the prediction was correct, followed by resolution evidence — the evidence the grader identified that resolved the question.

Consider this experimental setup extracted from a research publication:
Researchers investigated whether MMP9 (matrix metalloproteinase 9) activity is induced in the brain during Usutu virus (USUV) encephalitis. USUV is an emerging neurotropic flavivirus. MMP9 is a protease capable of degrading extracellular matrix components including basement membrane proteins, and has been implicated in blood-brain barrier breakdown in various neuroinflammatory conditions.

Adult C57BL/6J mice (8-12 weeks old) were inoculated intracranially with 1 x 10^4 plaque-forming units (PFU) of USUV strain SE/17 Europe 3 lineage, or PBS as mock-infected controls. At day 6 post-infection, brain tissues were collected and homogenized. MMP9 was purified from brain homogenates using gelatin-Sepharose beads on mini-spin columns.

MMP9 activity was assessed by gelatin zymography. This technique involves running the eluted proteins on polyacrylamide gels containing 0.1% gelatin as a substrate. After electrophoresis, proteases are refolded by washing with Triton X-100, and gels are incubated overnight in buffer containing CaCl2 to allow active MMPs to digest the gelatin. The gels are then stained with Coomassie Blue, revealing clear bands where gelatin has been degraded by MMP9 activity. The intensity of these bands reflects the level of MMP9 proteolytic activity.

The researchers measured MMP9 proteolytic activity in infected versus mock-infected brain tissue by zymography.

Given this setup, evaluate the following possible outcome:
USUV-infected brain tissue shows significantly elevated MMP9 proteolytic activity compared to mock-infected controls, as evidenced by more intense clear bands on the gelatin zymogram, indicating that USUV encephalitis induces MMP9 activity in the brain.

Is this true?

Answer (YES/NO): NO